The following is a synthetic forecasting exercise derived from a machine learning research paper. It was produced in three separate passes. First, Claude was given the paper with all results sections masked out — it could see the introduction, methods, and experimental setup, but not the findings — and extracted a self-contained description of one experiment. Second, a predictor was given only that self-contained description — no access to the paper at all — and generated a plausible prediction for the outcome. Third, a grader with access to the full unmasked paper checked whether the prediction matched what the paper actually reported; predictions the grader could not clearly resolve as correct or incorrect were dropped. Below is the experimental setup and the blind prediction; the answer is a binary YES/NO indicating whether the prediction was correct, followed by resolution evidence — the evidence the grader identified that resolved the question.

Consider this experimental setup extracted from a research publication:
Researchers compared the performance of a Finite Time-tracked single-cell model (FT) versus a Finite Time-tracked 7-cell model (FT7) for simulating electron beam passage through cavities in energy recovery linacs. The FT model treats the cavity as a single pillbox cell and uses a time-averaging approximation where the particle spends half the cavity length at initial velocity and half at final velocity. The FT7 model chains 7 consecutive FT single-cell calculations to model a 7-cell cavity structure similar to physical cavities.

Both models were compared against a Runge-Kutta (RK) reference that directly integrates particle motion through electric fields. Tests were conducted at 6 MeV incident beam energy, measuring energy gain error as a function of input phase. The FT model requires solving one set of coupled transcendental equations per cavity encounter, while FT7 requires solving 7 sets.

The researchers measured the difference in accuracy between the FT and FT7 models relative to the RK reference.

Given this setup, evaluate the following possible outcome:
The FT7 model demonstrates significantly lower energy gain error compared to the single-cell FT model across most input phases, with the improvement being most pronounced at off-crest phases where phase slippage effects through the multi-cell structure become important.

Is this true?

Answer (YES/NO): NO